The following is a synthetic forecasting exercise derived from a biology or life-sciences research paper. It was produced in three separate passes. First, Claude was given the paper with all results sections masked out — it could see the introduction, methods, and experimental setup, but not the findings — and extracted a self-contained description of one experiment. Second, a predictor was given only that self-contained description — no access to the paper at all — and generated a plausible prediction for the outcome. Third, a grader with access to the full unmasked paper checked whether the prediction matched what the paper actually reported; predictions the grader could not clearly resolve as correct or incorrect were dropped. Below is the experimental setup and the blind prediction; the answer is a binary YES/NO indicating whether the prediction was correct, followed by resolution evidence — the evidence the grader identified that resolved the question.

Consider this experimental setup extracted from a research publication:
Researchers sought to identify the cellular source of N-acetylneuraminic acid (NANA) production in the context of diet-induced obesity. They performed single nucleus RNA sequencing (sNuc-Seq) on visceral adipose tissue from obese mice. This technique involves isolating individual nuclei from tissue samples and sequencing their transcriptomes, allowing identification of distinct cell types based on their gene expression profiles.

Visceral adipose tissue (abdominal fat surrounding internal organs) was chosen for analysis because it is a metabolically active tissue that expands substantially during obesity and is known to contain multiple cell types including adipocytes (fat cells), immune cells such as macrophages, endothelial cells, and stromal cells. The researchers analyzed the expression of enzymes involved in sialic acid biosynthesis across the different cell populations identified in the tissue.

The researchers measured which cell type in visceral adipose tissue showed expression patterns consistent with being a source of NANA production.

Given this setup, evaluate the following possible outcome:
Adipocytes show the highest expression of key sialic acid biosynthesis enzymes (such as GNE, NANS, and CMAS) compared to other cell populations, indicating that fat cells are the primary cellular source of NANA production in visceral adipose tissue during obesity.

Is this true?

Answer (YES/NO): NO